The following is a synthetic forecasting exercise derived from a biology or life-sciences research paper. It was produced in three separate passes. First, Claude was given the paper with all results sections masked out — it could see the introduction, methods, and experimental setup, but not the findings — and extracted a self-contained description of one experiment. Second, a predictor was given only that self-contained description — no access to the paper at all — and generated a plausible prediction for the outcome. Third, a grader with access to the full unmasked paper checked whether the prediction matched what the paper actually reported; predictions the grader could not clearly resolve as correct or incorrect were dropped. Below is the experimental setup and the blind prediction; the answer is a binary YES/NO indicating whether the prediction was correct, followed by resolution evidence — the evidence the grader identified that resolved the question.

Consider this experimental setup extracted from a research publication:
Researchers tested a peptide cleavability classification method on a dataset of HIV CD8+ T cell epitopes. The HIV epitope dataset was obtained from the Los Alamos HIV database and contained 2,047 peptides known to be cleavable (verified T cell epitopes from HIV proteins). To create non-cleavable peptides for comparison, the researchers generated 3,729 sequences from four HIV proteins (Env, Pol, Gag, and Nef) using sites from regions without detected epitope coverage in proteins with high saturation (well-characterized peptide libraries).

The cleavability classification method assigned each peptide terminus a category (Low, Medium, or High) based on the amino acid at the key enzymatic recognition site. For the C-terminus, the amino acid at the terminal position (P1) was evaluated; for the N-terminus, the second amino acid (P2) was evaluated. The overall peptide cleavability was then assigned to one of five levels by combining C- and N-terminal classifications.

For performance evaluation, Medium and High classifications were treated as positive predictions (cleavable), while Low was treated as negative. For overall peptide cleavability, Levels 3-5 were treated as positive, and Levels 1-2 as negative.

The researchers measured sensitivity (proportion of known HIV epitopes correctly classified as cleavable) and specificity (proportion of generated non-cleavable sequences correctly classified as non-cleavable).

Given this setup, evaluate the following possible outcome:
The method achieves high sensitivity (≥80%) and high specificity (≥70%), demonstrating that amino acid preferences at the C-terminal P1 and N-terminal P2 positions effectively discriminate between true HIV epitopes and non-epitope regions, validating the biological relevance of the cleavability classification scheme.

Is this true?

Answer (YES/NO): NO